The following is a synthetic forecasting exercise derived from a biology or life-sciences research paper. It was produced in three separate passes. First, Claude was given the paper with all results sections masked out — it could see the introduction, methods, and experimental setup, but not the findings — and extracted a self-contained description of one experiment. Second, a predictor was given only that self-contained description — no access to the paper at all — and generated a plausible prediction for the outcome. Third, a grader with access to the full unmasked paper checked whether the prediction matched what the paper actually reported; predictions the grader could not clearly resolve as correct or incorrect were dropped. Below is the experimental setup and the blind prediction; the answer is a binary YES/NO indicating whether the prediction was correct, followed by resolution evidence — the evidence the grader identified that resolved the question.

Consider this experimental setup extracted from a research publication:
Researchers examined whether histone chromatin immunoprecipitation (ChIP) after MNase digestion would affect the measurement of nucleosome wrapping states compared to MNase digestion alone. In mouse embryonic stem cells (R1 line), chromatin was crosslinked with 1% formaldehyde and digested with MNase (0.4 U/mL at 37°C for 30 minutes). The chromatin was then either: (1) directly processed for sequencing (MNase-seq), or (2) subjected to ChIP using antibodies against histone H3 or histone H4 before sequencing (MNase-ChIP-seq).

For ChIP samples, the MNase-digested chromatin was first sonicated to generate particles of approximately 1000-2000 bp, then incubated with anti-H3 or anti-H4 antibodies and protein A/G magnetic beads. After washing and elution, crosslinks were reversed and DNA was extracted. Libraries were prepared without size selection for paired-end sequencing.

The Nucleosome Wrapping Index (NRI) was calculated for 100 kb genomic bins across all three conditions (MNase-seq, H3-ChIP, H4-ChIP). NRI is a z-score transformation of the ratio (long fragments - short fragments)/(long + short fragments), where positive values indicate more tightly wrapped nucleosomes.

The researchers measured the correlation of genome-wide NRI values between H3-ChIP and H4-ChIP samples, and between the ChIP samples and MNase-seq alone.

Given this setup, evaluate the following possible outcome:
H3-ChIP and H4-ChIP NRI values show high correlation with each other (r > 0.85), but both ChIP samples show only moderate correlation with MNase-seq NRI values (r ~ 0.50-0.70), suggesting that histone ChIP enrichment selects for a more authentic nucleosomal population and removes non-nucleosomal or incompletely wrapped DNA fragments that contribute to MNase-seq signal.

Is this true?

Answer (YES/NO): NO